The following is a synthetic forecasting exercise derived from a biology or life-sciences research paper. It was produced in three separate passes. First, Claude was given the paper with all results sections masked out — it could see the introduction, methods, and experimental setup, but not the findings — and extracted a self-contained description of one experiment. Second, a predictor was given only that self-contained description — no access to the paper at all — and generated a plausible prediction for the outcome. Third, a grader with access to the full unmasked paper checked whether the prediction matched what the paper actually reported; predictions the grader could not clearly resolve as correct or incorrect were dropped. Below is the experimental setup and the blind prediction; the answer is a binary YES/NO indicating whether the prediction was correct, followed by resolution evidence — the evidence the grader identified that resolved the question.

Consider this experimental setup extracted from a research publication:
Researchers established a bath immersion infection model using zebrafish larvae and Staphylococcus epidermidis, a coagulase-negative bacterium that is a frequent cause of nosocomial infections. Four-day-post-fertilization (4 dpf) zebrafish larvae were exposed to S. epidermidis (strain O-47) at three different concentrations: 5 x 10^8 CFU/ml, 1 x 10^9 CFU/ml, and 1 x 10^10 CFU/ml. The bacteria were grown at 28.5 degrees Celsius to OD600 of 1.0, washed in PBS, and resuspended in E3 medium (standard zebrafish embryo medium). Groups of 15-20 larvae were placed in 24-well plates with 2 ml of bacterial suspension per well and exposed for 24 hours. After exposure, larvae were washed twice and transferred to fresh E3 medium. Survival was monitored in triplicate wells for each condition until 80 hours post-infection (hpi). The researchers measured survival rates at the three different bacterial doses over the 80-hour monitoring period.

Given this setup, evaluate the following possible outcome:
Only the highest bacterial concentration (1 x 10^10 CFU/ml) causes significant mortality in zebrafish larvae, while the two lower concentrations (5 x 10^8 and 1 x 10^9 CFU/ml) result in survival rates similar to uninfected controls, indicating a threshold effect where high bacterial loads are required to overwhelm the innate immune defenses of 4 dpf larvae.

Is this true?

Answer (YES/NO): NO